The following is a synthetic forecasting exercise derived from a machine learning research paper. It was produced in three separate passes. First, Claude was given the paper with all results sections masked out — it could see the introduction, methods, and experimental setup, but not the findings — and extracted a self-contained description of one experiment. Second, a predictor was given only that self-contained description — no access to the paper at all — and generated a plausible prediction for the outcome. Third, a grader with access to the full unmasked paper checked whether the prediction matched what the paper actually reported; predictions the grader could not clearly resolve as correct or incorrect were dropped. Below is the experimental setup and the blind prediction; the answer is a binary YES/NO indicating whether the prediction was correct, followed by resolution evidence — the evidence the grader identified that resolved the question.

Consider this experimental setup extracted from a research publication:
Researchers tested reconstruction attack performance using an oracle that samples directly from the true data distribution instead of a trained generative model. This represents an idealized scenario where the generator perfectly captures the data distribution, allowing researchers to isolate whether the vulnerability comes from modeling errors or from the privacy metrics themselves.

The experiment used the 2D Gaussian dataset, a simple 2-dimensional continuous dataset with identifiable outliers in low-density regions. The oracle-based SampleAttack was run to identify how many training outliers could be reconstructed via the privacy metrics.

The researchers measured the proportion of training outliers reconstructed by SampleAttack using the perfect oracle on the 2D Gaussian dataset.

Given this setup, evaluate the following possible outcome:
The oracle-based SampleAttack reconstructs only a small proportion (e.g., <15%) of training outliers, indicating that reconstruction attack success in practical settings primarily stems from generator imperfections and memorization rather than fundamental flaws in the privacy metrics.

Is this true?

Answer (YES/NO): NO